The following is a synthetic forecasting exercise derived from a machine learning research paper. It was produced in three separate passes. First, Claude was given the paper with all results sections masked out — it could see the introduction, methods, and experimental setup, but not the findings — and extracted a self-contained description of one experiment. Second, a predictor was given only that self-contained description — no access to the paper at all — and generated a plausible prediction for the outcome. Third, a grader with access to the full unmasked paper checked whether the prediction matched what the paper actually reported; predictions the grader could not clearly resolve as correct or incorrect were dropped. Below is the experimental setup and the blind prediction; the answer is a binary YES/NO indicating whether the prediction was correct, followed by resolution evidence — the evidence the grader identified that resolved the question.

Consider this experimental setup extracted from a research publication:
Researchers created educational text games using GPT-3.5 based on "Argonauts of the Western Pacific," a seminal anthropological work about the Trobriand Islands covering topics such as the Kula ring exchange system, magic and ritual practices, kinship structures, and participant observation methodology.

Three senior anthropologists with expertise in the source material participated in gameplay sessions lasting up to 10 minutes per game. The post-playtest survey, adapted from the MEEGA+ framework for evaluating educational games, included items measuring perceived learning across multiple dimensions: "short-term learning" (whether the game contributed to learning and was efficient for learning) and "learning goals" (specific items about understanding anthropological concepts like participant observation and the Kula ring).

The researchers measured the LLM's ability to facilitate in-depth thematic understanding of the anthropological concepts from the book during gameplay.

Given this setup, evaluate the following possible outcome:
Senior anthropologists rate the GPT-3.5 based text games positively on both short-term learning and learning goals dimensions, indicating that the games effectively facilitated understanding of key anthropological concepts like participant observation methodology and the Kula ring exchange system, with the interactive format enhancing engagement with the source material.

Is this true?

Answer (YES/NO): NO